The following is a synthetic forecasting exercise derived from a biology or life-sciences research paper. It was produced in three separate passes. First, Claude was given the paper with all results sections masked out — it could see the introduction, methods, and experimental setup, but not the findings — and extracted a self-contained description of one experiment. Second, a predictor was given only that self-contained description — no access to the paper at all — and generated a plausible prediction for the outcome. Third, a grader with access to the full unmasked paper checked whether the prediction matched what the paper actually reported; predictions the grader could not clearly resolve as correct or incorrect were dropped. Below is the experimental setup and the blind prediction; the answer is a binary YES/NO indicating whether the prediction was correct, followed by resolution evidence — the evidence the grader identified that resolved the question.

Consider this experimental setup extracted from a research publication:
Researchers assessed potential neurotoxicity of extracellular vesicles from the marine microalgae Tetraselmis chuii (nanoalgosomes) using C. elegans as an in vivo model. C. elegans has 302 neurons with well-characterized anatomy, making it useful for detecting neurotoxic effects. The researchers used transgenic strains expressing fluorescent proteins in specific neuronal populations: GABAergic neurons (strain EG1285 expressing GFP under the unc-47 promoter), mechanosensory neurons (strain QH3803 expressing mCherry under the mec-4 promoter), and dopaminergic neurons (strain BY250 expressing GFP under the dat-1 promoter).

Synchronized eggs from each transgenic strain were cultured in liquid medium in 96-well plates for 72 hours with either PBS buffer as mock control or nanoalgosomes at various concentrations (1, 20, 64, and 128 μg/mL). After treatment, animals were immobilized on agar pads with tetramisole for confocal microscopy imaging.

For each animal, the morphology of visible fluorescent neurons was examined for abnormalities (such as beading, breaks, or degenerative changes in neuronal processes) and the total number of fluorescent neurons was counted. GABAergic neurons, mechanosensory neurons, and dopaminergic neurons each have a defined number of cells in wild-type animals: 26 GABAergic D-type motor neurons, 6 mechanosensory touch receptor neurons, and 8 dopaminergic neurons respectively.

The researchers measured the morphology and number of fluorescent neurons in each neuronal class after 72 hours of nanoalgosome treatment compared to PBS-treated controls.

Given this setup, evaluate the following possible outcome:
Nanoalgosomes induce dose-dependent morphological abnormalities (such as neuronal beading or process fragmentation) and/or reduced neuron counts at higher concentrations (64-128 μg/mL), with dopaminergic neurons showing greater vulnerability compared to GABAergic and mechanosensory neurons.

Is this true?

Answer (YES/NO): NO